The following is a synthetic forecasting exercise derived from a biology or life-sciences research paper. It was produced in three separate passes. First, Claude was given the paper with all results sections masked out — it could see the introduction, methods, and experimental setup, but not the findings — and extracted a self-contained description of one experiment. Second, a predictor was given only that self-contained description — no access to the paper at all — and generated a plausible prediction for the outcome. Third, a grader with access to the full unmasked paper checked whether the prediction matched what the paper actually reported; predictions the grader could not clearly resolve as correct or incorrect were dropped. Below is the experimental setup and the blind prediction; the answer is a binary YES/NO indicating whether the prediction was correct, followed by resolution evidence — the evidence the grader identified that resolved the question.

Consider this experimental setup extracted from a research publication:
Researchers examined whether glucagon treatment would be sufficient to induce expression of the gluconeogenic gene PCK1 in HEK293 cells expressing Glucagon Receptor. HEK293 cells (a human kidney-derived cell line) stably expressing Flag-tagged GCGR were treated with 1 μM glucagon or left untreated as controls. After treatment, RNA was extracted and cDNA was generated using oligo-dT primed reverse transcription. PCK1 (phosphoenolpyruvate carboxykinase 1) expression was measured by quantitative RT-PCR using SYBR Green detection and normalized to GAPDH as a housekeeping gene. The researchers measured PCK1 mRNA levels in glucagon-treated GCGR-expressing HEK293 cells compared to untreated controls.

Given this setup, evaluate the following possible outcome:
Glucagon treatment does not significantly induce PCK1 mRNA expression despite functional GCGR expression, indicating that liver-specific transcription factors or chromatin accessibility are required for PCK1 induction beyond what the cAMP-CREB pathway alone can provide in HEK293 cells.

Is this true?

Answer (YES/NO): NO